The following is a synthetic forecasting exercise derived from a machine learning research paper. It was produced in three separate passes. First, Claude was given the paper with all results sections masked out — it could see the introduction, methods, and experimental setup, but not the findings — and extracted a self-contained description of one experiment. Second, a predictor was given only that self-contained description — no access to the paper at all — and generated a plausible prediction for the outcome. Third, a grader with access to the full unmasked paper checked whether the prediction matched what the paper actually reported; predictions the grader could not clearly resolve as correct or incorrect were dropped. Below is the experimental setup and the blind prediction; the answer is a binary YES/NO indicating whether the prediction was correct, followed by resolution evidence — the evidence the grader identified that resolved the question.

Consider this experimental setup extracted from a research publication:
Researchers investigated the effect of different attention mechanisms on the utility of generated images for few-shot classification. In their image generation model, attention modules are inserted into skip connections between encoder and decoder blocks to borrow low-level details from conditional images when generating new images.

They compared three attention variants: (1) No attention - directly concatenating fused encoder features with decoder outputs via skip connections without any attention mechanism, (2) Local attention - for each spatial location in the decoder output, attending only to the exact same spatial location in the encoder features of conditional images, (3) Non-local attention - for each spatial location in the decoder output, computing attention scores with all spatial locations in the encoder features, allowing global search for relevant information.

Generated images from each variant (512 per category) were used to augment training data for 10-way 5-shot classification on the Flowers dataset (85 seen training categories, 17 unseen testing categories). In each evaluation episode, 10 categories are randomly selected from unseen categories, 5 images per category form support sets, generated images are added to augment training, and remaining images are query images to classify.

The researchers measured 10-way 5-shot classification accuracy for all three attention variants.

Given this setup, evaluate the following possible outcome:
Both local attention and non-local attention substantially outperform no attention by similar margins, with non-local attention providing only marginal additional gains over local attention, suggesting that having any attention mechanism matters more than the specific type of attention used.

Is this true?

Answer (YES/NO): NO